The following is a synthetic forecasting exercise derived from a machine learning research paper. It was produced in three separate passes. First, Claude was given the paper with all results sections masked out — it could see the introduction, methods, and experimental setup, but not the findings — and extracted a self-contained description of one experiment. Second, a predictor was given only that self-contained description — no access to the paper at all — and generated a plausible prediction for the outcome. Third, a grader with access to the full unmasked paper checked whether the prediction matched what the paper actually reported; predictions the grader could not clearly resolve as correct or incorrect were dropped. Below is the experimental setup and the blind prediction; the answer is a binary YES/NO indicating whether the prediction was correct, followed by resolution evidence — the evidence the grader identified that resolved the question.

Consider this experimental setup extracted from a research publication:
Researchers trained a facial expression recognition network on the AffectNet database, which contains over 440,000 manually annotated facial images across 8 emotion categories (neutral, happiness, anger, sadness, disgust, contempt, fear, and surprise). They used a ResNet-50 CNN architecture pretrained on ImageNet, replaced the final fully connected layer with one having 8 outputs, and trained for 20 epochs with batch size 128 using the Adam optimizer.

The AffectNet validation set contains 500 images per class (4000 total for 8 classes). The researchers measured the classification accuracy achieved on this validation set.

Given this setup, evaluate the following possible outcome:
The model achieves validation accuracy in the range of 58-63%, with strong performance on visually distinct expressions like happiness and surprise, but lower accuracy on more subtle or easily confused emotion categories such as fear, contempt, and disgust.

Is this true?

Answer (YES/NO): NO